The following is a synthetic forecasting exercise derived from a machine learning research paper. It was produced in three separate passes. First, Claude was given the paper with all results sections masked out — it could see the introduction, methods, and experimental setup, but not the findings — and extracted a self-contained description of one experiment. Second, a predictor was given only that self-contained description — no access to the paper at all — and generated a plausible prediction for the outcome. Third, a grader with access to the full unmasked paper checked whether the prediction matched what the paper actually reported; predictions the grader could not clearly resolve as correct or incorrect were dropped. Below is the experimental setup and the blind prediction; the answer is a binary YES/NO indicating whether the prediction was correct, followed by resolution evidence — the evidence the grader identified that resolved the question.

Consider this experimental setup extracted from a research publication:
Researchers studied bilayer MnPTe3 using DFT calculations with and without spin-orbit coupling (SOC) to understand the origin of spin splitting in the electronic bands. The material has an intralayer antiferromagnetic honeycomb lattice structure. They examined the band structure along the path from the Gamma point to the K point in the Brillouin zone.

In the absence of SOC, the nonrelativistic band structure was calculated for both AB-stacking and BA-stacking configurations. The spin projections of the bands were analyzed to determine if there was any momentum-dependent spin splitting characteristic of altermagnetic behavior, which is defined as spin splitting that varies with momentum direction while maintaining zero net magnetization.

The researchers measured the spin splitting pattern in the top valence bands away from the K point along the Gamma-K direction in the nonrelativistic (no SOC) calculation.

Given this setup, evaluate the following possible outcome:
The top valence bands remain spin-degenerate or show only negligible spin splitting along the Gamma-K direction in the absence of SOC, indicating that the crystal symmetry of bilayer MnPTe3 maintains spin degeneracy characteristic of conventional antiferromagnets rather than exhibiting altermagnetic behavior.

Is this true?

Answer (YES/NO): NO